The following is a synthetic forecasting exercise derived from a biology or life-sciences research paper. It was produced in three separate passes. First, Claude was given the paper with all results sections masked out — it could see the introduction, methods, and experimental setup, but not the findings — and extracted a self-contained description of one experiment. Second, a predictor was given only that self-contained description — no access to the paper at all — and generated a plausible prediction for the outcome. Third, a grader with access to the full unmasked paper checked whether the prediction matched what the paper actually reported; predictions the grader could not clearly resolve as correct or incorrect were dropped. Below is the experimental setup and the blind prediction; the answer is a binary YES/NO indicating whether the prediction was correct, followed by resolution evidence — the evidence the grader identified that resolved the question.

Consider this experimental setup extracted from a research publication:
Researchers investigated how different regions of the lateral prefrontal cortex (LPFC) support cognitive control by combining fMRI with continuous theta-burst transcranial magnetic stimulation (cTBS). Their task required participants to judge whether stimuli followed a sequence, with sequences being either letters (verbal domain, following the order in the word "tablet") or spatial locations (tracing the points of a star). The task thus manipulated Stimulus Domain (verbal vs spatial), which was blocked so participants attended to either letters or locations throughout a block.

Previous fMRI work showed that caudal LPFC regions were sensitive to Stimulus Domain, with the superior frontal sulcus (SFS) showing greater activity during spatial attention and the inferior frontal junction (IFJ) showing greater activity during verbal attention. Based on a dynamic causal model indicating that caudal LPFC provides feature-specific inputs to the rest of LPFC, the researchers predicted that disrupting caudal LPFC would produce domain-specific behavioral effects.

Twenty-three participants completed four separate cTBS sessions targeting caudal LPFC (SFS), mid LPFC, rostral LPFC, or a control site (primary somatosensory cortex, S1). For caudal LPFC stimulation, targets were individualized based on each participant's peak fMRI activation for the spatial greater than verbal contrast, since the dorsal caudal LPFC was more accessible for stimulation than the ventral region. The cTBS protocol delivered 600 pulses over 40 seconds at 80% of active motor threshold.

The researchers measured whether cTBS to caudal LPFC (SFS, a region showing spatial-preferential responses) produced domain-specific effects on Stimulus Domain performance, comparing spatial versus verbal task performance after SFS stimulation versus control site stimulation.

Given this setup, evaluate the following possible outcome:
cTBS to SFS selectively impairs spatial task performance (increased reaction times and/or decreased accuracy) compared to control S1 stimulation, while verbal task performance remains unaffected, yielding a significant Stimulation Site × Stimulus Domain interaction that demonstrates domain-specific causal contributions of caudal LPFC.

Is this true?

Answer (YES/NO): YES